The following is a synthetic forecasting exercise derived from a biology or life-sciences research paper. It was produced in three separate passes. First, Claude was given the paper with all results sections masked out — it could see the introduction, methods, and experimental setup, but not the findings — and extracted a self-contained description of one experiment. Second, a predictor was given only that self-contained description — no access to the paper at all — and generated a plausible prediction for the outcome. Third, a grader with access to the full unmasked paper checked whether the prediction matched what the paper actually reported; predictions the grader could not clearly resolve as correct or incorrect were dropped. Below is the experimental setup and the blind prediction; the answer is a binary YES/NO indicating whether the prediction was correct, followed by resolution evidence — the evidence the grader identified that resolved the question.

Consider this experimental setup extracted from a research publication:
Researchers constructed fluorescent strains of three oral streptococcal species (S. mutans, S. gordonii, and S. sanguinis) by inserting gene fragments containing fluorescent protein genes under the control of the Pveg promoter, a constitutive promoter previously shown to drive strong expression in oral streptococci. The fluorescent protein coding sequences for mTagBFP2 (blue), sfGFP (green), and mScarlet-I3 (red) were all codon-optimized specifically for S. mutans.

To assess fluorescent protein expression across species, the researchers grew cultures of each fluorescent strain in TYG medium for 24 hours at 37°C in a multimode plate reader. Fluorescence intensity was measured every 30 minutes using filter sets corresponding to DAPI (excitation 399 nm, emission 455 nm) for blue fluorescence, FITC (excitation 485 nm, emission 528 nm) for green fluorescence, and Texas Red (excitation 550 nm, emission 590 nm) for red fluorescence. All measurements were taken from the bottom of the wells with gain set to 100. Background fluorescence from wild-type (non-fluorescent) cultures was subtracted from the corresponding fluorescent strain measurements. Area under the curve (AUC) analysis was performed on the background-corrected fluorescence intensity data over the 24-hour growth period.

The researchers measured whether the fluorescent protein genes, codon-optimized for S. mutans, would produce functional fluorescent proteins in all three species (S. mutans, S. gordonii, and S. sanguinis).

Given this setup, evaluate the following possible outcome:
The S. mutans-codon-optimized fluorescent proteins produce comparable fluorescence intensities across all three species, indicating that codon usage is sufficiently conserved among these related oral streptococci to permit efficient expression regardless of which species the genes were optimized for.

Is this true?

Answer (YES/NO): NO